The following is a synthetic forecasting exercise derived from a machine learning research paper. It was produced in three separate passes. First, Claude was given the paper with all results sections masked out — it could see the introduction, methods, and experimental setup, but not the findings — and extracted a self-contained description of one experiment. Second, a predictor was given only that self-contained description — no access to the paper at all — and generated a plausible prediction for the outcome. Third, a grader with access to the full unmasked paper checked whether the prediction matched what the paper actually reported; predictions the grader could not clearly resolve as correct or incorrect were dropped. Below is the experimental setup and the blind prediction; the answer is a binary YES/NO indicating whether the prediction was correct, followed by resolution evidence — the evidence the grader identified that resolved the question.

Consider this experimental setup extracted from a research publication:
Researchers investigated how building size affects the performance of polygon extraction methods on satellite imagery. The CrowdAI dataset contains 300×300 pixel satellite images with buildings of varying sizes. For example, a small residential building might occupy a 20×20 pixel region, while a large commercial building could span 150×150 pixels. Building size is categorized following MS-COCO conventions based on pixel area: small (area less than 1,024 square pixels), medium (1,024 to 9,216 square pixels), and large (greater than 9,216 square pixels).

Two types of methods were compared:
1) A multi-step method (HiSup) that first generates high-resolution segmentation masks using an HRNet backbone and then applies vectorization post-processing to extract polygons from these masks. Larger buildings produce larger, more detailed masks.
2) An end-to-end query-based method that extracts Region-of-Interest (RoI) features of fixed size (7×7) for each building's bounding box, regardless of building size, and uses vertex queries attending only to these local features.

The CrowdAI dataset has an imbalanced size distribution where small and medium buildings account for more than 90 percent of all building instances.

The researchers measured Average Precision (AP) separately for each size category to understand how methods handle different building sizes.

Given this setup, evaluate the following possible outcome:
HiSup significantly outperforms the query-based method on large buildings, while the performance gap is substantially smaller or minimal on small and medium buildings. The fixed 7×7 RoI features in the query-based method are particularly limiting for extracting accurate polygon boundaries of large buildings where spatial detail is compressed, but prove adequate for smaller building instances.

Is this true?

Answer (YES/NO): NO